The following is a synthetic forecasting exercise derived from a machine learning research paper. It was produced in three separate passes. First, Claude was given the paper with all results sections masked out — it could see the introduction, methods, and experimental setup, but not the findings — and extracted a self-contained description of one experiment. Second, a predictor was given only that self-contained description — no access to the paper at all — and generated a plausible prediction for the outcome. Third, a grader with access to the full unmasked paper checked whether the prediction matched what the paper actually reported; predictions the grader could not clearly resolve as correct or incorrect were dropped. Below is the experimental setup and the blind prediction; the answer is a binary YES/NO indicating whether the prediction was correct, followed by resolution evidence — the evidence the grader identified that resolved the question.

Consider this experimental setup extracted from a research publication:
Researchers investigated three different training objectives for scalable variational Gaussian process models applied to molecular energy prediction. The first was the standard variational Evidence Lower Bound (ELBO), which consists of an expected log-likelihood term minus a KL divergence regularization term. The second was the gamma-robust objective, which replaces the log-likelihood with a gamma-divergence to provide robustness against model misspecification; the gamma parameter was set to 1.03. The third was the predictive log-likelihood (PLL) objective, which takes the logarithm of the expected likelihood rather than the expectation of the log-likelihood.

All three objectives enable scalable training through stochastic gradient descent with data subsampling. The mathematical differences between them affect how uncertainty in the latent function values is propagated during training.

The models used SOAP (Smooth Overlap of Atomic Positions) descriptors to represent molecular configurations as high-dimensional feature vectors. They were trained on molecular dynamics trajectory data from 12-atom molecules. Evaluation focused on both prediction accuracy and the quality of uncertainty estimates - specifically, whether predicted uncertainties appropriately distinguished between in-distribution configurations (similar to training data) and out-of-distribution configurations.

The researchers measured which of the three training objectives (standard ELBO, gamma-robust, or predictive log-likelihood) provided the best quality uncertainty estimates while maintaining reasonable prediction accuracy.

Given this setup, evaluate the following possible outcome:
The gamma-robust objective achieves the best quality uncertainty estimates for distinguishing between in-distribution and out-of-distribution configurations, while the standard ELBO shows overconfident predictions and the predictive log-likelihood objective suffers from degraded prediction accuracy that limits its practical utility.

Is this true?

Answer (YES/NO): NO